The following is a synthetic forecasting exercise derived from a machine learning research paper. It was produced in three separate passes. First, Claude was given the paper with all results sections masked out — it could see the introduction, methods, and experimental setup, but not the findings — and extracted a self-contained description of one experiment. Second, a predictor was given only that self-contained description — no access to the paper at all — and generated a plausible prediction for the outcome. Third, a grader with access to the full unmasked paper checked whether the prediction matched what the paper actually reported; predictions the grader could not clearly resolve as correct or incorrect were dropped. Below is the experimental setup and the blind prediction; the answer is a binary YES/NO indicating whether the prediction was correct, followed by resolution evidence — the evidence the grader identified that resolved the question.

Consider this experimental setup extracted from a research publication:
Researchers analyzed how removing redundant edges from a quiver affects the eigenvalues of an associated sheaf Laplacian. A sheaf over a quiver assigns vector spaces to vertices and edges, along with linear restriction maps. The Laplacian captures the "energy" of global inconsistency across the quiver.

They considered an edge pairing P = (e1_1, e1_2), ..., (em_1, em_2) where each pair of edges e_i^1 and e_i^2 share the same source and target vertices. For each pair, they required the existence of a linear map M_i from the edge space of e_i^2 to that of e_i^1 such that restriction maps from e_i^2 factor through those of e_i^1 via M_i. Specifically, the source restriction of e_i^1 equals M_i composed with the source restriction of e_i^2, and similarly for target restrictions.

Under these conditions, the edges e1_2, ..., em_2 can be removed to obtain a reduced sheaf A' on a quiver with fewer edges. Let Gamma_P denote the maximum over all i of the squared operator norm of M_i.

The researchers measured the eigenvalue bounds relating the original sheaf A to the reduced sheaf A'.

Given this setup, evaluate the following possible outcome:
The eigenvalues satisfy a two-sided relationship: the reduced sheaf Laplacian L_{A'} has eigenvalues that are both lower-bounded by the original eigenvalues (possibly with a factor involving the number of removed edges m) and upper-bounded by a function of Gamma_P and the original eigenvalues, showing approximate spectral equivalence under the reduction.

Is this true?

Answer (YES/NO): NO